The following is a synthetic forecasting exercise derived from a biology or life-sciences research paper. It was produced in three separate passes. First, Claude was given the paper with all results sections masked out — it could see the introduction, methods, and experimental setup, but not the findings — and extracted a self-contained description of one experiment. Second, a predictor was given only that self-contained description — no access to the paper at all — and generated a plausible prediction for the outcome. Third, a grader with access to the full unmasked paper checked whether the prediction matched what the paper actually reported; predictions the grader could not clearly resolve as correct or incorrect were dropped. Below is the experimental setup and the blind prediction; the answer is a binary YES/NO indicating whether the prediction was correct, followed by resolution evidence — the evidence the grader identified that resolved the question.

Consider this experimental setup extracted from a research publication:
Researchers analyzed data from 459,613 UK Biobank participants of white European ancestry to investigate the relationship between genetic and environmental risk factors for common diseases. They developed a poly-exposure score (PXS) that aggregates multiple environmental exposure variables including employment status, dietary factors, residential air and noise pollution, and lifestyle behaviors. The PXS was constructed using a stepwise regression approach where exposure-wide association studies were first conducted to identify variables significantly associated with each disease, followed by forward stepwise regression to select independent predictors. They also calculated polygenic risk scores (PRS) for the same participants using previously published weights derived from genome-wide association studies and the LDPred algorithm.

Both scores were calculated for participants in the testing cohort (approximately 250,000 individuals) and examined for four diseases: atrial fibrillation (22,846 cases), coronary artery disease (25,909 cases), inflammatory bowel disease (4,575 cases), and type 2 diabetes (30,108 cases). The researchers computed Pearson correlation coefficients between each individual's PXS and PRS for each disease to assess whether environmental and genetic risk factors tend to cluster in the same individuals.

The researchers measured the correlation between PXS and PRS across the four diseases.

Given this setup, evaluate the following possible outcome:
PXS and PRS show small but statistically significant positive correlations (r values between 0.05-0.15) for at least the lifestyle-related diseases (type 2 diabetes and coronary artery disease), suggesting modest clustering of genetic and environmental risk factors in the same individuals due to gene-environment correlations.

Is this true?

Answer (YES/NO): NO